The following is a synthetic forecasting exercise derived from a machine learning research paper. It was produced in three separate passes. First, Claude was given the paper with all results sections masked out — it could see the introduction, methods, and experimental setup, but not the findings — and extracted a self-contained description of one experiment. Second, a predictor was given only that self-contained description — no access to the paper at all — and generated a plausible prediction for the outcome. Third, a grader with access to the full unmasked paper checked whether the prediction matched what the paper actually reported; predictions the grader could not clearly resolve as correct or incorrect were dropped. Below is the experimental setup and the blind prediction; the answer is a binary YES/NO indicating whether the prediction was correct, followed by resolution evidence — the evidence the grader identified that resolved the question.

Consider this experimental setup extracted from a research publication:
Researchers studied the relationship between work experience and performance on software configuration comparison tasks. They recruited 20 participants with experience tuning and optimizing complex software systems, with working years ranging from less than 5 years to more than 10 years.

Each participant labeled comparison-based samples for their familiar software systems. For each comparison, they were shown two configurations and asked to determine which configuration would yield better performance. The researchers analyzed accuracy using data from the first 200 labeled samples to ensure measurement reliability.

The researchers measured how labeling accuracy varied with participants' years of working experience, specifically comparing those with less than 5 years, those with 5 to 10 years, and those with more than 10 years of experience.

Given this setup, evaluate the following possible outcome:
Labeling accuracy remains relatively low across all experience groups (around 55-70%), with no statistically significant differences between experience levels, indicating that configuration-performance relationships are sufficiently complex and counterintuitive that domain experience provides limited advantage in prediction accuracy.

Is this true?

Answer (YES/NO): NO